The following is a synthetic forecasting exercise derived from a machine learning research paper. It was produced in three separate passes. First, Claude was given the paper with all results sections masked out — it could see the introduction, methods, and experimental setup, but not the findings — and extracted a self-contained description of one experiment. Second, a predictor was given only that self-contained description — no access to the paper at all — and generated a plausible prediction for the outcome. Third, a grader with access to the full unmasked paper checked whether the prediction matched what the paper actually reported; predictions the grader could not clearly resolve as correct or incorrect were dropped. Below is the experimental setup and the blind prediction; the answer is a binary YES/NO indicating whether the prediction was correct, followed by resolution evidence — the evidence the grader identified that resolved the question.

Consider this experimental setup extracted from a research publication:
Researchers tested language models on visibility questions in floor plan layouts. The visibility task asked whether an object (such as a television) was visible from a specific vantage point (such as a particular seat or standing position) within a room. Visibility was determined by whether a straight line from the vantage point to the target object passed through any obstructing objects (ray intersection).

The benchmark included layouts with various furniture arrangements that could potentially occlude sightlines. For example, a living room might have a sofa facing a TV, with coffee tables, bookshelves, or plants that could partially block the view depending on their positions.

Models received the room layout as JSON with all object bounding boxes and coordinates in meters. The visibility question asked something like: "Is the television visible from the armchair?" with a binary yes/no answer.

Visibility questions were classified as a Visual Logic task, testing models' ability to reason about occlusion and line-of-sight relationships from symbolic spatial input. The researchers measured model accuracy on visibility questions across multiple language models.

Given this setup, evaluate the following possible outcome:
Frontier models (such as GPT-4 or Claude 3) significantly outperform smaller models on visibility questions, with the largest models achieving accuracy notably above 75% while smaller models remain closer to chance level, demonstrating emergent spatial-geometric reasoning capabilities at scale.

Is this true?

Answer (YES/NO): YES